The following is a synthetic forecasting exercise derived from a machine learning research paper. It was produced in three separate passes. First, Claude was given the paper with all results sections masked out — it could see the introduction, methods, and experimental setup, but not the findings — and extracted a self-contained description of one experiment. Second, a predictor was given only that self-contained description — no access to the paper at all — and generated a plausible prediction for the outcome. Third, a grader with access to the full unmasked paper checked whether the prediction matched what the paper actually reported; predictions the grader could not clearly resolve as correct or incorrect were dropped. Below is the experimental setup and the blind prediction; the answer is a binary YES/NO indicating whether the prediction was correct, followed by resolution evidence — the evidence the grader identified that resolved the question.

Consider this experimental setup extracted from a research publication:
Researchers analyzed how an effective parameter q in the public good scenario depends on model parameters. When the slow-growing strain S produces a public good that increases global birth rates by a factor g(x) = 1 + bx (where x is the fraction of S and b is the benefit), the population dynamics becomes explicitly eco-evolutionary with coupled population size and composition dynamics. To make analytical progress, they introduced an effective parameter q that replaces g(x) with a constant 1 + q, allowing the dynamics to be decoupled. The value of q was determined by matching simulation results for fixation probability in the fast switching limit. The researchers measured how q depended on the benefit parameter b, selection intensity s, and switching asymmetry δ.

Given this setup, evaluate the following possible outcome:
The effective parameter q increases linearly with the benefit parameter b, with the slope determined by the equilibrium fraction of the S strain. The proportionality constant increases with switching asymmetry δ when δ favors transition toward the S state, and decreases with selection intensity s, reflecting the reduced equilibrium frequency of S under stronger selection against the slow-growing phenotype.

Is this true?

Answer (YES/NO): NO